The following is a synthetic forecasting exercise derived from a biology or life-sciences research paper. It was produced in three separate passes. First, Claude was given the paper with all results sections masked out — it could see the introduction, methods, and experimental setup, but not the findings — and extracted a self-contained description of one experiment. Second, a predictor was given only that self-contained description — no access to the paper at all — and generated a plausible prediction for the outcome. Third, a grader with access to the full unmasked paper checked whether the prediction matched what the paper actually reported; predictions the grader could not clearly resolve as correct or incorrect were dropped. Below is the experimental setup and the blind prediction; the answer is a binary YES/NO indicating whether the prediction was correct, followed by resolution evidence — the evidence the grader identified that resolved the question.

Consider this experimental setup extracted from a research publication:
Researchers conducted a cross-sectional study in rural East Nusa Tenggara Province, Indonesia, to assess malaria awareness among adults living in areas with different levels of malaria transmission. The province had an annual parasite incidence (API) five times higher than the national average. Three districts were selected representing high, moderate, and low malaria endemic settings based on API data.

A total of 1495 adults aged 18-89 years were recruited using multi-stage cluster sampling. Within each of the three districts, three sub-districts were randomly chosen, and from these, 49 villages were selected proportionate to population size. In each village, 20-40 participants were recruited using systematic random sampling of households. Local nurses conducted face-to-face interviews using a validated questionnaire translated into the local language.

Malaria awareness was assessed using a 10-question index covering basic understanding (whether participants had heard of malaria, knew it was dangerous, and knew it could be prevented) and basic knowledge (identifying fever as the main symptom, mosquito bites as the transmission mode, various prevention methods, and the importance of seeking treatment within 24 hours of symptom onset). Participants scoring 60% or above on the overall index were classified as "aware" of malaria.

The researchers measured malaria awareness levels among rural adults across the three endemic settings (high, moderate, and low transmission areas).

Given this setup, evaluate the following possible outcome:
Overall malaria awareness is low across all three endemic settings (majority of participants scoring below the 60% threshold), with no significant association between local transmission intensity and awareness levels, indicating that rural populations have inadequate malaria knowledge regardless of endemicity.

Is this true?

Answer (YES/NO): NO